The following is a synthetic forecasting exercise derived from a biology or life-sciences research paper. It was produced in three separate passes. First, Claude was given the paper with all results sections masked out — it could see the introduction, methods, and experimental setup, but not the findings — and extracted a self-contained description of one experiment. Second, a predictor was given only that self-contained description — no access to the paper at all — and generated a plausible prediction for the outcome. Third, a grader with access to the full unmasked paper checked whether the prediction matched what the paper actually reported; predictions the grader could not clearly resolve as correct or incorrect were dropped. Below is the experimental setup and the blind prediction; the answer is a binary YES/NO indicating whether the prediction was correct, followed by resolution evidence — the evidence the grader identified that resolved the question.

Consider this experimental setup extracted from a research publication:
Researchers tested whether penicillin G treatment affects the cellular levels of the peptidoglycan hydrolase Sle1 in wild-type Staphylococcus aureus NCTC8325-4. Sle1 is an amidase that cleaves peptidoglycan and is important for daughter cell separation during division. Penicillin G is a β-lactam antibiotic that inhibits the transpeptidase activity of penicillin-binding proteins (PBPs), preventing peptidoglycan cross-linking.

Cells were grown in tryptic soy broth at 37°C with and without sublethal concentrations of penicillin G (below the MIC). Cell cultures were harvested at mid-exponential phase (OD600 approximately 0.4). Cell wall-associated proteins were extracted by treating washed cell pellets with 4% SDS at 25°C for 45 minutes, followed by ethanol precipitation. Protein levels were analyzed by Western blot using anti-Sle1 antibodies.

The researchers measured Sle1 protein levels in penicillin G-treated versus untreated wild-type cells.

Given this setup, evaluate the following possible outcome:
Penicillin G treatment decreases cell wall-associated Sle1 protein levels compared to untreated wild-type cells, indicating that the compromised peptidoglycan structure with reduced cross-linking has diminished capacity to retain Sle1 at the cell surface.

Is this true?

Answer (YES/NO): YES